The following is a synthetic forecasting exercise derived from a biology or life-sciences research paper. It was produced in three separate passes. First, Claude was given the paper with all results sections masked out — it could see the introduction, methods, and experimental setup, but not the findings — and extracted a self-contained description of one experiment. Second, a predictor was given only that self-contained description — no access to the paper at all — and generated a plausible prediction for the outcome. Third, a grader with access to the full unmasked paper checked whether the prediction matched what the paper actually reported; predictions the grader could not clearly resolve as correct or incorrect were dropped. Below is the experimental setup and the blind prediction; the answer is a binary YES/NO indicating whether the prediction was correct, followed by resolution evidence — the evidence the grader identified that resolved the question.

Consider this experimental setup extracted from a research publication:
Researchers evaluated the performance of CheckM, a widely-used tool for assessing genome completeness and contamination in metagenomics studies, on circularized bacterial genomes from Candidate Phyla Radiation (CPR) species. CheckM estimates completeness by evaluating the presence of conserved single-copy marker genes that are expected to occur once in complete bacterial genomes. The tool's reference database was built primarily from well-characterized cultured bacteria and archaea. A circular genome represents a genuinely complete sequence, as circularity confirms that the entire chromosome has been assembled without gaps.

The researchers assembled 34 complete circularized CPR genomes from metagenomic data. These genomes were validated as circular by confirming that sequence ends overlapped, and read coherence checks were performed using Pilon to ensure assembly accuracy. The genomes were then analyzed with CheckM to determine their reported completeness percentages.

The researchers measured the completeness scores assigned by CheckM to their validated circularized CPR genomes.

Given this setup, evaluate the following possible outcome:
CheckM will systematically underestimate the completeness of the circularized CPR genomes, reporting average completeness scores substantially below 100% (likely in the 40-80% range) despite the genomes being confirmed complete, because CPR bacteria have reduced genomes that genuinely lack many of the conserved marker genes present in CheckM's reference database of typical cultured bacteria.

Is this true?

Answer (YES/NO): YES